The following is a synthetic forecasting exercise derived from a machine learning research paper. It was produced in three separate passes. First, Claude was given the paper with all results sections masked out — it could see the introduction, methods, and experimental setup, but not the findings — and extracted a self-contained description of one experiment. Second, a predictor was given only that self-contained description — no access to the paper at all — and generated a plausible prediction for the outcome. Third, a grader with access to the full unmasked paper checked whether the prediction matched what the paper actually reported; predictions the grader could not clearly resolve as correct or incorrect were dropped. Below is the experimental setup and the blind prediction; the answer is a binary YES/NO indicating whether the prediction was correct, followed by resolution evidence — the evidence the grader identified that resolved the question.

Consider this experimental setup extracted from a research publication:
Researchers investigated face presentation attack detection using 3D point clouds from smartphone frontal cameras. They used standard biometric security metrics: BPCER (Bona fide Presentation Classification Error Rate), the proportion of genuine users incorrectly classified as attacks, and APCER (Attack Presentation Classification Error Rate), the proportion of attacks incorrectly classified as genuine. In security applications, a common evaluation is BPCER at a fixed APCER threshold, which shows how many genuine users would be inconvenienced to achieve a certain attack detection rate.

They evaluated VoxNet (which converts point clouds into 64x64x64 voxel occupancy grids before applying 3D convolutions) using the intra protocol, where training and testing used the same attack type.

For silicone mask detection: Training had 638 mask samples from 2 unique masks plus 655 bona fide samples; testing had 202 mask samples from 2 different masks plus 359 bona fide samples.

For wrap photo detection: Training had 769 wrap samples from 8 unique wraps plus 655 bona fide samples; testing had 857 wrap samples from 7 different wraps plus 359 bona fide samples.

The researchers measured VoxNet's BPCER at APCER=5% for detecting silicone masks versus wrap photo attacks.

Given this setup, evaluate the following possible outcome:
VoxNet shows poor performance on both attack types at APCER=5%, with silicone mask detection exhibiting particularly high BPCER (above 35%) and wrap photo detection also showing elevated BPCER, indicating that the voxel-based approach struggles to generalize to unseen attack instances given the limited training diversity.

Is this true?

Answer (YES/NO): NO